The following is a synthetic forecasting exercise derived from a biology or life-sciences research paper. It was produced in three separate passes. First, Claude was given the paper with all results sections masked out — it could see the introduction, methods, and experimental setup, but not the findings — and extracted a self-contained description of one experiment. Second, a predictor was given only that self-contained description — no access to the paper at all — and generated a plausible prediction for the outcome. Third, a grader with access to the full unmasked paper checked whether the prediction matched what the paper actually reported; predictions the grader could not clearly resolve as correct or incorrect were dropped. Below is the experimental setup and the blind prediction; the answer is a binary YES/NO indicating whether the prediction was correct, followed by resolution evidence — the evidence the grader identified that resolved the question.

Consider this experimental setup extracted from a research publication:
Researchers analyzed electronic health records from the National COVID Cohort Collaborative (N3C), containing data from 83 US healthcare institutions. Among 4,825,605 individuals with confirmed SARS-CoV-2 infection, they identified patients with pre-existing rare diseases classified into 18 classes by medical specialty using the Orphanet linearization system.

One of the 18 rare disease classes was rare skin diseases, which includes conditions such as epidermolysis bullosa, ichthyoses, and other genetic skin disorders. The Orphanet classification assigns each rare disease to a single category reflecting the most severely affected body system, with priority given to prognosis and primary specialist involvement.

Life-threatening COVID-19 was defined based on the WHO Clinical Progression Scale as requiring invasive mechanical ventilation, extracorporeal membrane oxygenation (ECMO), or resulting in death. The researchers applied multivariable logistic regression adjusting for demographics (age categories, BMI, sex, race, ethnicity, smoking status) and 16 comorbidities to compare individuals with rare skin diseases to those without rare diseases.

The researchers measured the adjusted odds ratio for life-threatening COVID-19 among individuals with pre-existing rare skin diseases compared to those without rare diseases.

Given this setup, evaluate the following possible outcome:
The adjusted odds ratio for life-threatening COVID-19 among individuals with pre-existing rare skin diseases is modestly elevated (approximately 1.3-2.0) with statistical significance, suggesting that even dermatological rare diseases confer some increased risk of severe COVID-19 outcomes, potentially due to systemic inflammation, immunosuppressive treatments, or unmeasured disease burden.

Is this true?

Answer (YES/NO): NO